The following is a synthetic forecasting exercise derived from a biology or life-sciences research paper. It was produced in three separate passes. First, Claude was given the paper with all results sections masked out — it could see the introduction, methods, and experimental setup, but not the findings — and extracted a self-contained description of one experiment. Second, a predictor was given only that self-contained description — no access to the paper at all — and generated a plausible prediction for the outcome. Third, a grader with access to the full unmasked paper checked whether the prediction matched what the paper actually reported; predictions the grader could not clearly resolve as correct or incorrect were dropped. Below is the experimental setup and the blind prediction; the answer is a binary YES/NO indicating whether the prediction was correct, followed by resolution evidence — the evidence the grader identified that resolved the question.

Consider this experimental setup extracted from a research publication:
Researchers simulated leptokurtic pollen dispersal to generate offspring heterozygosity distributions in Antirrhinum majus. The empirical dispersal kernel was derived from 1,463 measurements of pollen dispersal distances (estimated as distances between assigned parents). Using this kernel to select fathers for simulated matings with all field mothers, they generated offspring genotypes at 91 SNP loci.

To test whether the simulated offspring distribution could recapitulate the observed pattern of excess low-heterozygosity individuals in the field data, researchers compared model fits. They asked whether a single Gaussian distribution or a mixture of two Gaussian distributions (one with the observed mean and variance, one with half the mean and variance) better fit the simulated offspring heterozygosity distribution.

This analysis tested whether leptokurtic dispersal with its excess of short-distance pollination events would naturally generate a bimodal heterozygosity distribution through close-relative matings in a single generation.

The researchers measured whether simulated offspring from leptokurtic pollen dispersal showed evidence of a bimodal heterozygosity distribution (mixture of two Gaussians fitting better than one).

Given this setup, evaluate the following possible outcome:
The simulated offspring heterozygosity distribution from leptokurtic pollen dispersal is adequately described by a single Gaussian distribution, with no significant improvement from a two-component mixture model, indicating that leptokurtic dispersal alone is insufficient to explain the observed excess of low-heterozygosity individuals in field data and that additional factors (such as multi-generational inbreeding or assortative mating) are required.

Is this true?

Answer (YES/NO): NO